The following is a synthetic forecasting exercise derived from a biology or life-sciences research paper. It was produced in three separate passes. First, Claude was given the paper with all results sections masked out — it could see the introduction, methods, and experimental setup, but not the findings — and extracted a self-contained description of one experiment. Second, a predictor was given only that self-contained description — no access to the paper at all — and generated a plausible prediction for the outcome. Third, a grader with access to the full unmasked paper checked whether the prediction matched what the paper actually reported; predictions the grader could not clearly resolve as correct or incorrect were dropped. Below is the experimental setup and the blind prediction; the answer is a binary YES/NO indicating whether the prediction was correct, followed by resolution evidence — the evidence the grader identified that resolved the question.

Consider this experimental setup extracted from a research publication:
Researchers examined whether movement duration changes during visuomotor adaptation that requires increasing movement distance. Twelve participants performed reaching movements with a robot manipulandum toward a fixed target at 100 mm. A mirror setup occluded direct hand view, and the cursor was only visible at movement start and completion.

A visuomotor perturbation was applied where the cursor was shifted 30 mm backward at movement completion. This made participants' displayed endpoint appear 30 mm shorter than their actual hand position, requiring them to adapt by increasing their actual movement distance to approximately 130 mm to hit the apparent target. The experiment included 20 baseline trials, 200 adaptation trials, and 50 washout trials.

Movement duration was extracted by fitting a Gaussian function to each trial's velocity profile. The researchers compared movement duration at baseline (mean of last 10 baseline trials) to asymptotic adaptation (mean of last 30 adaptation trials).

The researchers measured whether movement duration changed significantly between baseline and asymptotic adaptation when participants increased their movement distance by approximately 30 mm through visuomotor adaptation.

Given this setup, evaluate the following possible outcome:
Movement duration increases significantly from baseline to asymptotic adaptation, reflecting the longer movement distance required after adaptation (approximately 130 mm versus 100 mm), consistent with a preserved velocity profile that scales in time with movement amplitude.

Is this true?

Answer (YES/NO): NO